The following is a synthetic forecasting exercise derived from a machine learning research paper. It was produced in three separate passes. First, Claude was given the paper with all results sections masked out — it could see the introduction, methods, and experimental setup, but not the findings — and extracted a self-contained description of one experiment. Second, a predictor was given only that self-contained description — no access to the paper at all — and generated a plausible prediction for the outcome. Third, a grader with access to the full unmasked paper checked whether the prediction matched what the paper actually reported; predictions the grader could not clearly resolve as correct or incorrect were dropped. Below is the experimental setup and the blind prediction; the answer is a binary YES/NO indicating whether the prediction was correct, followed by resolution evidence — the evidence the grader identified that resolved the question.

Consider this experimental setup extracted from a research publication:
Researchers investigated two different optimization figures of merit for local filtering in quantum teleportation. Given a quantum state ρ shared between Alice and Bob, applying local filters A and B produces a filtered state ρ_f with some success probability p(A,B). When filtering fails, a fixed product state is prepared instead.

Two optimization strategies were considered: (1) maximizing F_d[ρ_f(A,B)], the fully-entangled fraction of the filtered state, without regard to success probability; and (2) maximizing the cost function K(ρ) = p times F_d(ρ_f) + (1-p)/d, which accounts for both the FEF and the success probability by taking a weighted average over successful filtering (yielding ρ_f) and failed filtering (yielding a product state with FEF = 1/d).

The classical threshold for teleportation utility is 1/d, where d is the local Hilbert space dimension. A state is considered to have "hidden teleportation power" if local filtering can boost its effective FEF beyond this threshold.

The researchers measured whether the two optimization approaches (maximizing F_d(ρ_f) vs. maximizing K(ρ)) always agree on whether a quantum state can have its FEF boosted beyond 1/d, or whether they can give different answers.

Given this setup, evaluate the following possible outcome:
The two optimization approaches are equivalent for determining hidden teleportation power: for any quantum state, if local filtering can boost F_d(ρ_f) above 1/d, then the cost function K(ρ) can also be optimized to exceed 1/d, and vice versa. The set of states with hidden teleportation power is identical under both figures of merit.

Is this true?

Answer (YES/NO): YES